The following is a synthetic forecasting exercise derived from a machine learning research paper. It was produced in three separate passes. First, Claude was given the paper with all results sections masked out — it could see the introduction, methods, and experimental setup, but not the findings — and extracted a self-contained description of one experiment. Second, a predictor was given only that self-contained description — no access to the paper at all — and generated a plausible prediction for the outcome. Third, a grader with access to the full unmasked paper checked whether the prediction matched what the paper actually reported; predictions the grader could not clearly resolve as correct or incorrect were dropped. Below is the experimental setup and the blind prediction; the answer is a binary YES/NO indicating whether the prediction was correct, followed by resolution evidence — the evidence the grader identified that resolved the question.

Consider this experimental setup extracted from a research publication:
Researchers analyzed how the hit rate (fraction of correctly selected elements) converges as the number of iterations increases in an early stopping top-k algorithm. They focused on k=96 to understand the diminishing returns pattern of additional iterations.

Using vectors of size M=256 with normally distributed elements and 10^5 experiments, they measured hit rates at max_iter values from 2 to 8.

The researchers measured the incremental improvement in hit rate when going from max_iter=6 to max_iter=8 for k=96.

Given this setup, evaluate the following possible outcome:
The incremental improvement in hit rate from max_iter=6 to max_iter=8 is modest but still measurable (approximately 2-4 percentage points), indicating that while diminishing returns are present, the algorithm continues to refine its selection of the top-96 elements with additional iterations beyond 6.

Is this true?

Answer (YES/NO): YES